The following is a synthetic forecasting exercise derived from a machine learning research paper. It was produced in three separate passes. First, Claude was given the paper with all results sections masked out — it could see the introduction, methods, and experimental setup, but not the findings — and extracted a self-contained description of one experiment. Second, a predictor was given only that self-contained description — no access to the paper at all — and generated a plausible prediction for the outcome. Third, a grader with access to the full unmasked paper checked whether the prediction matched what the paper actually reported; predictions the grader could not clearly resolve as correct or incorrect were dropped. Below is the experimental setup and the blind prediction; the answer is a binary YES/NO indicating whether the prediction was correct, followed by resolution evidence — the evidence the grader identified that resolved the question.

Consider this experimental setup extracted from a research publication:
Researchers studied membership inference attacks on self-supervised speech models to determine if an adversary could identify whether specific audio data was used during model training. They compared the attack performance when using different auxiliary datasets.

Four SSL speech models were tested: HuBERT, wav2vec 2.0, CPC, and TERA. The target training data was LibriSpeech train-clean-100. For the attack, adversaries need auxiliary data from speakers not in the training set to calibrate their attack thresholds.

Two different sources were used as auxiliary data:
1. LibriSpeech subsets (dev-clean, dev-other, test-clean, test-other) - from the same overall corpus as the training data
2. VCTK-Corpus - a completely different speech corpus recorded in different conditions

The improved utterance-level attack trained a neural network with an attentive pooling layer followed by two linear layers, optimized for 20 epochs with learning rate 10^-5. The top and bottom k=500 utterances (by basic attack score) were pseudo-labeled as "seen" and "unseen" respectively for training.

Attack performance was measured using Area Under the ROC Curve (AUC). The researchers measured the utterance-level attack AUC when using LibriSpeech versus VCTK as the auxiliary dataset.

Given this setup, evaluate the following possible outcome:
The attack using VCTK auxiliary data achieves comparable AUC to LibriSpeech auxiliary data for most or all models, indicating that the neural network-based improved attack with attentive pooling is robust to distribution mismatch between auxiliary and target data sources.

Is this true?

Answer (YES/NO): YES